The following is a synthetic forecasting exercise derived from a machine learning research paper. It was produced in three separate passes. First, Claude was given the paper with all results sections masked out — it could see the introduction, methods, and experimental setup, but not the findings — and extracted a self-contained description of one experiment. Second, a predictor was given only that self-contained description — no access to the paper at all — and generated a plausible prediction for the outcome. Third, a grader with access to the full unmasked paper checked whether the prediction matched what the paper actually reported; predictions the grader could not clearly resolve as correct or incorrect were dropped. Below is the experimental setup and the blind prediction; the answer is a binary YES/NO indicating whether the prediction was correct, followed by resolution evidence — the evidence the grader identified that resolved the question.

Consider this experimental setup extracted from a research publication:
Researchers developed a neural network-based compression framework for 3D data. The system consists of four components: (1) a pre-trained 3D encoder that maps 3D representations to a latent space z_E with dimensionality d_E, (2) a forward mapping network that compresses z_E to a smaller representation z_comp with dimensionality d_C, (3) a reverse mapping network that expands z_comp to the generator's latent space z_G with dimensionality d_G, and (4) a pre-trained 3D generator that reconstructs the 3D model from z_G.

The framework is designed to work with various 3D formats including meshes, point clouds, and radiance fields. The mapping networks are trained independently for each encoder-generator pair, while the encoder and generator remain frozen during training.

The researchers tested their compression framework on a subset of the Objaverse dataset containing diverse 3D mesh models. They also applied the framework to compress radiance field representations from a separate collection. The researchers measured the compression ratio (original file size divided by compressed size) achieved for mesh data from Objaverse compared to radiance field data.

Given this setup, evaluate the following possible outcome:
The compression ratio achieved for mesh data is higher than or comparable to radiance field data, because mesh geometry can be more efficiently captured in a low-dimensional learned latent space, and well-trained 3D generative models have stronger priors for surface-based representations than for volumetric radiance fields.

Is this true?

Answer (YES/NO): YES